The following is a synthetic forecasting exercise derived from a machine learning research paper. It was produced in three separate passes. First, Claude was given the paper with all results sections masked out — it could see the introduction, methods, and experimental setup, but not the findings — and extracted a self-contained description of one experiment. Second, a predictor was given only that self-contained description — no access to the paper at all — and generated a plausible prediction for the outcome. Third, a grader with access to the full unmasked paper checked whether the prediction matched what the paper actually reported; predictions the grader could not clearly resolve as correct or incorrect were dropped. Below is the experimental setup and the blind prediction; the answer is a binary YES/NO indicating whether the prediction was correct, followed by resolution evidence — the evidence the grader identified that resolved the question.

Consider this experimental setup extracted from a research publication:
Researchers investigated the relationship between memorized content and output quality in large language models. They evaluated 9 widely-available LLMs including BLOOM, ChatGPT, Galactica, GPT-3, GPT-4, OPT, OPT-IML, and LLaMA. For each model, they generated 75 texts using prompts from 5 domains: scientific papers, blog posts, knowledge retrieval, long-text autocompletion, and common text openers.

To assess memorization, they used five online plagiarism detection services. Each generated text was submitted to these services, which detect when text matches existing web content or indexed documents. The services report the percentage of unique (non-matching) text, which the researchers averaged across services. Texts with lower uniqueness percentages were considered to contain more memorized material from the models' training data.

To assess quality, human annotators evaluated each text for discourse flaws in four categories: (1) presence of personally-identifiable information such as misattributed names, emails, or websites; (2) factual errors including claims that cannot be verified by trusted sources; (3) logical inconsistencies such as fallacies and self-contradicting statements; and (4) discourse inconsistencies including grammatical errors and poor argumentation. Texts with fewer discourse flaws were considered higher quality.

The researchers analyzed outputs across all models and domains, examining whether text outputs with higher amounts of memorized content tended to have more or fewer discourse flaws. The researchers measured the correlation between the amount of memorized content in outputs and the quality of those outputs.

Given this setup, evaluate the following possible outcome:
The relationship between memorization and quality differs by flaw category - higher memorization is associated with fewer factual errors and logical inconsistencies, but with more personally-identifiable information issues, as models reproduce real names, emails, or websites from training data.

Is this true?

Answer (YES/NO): NO